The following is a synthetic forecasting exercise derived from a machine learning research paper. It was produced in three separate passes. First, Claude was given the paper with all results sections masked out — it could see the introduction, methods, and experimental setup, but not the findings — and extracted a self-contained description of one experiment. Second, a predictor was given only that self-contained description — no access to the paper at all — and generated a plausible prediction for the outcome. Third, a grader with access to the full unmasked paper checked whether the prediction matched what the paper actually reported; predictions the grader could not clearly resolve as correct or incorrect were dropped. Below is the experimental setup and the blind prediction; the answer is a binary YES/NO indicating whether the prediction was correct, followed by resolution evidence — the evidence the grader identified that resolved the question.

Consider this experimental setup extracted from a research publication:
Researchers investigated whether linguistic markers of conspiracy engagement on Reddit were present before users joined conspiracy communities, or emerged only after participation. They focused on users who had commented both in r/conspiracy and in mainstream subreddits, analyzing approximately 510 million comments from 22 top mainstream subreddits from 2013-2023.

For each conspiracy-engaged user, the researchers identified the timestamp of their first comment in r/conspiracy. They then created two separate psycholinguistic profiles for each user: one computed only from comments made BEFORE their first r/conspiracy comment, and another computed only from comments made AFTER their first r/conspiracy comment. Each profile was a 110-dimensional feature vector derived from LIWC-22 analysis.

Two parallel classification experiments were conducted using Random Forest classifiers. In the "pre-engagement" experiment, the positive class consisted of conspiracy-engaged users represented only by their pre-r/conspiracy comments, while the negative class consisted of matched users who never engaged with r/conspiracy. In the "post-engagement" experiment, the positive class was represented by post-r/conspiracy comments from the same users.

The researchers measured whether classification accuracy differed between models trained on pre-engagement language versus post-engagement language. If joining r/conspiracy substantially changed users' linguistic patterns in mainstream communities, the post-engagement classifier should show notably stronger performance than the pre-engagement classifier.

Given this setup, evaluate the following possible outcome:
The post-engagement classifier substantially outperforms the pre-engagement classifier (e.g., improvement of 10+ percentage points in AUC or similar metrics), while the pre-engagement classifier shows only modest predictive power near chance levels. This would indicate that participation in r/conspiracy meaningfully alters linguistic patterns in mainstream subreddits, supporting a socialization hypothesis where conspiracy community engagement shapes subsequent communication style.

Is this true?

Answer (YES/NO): NO